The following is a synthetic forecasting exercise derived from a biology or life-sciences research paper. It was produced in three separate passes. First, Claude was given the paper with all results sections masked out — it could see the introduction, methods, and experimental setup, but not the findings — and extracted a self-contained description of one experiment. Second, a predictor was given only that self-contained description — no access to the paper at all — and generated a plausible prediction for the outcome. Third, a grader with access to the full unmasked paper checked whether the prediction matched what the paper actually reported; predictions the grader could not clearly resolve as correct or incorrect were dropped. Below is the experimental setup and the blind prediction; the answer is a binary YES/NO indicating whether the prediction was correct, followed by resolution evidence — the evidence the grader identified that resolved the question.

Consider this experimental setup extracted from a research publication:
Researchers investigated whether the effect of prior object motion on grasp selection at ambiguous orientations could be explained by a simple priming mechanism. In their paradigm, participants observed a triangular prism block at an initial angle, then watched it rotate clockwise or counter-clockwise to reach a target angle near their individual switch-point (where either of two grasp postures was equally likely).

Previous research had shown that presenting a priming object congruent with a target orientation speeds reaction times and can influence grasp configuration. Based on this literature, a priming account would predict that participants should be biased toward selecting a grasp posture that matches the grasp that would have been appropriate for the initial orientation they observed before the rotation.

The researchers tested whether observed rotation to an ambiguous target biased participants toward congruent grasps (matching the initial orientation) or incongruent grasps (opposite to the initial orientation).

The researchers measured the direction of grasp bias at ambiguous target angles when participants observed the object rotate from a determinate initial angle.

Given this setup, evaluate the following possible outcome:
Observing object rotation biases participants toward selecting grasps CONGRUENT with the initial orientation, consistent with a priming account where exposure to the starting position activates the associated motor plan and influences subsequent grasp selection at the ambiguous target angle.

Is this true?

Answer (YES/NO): NO